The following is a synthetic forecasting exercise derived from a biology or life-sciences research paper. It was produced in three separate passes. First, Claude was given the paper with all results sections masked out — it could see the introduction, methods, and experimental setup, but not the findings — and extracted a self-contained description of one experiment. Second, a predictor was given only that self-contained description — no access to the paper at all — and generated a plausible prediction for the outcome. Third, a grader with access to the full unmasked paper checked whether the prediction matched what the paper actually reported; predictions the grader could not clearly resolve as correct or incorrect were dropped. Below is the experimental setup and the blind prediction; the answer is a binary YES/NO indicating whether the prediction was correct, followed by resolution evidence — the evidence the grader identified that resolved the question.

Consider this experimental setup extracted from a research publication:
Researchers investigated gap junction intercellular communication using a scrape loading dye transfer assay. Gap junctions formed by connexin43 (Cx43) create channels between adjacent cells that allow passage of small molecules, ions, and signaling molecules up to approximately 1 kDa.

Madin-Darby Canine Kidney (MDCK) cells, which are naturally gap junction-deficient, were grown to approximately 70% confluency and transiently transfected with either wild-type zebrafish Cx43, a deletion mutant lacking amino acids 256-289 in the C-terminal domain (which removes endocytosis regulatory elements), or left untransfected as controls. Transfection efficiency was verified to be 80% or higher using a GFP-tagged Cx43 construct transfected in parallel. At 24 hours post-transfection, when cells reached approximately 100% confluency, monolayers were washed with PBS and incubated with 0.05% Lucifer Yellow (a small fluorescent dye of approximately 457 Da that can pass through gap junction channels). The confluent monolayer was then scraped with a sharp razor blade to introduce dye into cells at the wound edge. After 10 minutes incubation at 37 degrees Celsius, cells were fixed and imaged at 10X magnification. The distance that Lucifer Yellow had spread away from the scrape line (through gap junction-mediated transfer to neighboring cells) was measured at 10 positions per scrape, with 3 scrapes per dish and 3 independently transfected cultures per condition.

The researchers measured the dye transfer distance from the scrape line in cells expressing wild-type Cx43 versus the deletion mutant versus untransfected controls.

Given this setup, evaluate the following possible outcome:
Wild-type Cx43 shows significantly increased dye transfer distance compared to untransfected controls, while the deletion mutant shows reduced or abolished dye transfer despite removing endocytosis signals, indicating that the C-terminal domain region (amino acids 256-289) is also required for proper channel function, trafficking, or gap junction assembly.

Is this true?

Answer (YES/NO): NO